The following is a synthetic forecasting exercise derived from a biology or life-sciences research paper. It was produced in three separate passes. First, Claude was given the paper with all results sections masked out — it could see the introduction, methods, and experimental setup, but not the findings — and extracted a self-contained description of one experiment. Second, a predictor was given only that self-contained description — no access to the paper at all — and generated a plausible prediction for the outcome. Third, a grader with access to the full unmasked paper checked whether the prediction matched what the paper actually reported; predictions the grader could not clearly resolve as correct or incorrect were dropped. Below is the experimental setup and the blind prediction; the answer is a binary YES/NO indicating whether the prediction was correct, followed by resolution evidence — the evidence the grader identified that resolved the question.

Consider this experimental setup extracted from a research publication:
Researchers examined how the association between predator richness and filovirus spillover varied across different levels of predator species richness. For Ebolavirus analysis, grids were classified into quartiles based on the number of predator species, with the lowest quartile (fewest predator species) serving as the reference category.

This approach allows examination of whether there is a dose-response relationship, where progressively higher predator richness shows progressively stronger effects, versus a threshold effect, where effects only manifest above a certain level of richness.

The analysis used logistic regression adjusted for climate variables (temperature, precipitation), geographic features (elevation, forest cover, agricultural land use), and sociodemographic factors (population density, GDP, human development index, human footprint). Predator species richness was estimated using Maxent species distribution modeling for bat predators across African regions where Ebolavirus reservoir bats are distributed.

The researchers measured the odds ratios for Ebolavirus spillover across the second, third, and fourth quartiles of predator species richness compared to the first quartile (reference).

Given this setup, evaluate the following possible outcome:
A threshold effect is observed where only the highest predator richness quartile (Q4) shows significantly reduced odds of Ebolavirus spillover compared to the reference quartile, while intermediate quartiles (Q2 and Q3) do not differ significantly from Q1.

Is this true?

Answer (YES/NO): NO